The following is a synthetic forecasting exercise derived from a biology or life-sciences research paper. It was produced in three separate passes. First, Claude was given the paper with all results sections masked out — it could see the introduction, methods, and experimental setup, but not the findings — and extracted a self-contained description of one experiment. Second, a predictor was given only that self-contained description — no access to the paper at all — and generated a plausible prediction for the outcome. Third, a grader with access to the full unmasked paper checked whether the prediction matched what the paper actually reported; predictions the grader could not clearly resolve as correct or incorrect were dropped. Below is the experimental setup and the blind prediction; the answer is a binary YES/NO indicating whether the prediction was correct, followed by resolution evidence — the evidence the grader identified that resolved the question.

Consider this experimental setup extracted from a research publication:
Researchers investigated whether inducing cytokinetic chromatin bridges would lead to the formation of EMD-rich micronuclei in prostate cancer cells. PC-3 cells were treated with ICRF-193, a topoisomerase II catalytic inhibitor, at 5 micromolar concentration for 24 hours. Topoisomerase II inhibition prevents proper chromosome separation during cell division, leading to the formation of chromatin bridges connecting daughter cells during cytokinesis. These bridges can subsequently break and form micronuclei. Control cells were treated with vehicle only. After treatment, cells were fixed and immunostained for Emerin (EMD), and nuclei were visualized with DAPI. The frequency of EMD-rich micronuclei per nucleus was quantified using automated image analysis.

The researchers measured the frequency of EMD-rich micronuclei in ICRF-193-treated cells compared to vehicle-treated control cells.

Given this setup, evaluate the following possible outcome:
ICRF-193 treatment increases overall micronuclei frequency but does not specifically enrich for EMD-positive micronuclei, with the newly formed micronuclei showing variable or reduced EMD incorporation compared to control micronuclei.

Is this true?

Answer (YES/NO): NO